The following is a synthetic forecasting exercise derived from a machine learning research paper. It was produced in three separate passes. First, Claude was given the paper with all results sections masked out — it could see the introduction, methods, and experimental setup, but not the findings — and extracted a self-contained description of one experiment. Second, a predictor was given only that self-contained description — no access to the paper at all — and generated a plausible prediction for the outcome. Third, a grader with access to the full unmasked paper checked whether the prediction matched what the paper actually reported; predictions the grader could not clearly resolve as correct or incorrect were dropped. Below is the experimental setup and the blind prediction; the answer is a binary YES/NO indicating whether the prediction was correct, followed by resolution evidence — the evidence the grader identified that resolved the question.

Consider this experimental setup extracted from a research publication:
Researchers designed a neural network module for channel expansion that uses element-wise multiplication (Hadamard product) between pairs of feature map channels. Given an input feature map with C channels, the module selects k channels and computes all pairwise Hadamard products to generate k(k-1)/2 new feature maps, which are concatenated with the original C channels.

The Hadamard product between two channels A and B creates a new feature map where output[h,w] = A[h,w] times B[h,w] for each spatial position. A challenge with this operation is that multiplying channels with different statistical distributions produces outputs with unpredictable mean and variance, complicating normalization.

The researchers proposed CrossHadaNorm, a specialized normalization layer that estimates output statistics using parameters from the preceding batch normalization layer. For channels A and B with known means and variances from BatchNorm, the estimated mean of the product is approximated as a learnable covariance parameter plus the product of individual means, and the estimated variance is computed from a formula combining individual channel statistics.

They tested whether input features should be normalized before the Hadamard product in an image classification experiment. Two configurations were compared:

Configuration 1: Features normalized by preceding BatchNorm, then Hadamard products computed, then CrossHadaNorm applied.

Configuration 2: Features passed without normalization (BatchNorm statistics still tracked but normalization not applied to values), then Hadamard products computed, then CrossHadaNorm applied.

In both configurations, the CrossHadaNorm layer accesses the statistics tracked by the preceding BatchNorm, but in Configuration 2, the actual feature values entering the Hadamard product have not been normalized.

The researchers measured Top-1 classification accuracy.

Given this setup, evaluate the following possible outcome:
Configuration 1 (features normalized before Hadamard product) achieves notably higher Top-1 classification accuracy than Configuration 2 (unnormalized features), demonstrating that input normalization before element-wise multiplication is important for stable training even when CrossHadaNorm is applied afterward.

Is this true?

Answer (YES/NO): YES